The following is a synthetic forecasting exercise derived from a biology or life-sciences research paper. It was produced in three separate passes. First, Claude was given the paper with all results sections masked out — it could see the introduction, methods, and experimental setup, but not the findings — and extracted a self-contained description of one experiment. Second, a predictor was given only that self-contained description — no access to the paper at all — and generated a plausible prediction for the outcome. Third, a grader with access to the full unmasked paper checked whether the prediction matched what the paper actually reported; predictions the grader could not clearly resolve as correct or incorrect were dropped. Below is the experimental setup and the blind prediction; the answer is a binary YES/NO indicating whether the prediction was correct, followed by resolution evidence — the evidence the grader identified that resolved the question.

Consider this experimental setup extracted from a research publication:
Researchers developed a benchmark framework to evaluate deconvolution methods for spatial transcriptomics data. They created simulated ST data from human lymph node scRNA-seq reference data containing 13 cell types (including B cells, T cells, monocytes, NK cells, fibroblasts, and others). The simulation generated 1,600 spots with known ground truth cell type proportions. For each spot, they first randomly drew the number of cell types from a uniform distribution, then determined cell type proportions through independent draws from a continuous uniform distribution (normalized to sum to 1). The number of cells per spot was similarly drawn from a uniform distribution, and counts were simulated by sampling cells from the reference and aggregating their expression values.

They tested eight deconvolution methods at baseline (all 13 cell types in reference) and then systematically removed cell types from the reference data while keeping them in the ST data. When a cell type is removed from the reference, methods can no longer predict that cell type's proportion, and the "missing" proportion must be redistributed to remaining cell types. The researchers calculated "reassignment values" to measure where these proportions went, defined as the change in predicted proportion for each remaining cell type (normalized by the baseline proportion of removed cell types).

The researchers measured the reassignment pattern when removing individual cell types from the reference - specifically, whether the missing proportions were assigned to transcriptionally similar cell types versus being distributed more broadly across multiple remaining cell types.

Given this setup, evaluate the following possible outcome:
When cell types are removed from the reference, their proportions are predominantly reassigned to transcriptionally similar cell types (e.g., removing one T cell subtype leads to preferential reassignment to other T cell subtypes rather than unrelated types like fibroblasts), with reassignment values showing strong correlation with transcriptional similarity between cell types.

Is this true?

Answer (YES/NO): YES